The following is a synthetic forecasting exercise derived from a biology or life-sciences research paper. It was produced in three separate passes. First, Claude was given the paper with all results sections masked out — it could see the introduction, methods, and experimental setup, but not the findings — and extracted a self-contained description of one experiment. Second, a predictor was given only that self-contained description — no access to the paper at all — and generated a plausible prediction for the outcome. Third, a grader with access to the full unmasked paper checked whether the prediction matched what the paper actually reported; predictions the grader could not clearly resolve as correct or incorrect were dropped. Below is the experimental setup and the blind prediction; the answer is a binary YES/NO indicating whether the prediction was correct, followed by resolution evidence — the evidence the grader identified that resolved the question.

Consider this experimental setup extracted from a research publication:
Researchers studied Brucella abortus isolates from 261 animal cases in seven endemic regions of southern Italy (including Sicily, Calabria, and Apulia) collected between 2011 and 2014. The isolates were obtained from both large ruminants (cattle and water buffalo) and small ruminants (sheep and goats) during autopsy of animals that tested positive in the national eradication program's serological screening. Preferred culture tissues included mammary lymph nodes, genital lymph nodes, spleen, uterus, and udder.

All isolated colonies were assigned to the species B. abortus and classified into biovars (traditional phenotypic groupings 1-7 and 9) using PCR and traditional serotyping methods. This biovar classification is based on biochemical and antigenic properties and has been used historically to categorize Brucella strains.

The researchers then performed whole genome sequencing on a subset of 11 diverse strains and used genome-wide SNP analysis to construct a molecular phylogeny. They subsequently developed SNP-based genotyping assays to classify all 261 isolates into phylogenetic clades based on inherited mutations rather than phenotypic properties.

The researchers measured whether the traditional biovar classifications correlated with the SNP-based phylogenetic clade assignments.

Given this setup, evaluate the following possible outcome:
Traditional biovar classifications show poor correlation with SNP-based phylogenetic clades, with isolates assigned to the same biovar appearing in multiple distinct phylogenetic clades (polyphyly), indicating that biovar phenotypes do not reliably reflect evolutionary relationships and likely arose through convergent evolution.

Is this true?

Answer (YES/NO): NO